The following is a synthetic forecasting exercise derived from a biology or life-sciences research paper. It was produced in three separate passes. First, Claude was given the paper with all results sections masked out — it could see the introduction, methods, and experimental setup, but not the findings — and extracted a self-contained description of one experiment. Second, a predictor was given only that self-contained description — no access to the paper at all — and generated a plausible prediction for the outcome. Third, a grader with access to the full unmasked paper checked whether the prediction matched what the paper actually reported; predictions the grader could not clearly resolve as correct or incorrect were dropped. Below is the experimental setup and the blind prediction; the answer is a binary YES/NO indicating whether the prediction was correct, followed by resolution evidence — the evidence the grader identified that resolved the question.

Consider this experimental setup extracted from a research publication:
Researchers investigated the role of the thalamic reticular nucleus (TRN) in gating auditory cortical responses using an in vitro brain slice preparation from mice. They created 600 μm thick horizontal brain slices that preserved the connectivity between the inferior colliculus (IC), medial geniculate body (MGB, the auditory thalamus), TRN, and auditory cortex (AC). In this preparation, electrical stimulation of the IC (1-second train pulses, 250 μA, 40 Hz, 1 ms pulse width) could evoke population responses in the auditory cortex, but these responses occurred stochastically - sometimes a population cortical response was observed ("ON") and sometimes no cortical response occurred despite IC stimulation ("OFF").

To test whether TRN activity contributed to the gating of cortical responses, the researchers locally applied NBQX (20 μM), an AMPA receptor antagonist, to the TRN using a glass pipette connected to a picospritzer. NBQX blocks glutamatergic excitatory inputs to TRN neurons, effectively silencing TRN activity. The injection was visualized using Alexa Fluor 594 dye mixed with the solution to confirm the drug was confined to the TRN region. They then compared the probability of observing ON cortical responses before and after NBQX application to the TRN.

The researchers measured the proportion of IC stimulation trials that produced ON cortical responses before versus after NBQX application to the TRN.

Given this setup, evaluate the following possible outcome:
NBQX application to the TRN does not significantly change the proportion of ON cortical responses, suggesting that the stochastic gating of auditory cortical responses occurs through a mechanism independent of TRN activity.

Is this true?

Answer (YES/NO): NO